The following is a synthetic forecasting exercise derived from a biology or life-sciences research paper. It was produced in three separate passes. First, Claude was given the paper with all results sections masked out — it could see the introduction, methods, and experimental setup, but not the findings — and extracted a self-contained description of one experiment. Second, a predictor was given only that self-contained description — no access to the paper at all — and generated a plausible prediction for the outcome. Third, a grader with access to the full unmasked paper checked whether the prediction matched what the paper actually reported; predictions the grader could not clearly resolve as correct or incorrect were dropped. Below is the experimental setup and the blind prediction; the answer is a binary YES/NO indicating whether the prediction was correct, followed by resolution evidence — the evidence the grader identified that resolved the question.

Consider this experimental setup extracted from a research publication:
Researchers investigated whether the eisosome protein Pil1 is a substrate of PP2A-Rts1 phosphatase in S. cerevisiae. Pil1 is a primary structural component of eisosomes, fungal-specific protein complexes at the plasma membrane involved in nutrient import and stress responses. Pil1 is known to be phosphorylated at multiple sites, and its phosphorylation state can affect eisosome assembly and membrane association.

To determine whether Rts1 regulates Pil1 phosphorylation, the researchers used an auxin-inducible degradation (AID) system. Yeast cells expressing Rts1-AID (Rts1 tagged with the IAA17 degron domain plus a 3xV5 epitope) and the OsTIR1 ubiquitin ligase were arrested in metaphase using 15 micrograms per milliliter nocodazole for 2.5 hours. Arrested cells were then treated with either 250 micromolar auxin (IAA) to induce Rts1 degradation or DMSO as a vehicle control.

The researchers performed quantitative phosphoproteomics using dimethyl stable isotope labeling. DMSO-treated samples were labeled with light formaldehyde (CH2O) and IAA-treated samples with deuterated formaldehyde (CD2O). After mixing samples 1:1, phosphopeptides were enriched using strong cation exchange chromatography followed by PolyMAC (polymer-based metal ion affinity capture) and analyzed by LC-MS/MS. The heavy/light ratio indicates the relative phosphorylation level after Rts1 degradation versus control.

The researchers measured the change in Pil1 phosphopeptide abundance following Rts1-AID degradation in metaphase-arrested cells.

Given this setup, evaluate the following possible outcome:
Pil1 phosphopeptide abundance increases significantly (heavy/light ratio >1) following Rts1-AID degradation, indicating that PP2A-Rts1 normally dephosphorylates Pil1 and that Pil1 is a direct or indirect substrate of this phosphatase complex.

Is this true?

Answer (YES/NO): YES